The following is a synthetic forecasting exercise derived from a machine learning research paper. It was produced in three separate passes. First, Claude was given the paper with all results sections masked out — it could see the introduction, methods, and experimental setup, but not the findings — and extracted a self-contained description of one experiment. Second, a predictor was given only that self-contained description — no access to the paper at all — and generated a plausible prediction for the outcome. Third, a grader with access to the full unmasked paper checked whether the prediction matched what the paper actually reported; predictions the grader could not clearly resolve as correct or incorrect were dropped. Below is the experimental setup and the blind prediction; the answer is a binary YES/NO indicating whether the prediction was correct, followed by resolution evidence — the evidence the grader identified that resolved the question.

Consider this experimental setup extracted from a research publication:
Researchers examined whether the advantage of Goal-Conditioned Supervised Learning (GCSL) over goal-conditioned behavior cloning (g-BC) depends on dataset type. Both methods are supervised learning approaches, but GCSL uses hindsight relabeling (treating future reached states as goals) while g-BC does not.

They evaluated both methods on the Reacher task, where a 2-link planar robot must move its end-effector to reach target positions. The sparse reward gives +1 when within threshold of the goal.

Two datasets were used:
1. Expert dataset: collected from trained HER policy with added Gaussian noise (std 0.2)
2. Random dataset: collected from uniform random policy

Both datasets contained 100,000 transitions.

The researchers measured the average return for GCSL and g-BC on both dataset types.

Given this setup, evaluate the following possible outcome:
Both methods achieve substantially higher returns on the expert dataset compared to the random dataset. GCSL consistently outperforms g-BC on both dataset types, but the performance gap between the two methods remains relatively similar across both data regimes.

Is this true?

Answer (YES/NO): NO